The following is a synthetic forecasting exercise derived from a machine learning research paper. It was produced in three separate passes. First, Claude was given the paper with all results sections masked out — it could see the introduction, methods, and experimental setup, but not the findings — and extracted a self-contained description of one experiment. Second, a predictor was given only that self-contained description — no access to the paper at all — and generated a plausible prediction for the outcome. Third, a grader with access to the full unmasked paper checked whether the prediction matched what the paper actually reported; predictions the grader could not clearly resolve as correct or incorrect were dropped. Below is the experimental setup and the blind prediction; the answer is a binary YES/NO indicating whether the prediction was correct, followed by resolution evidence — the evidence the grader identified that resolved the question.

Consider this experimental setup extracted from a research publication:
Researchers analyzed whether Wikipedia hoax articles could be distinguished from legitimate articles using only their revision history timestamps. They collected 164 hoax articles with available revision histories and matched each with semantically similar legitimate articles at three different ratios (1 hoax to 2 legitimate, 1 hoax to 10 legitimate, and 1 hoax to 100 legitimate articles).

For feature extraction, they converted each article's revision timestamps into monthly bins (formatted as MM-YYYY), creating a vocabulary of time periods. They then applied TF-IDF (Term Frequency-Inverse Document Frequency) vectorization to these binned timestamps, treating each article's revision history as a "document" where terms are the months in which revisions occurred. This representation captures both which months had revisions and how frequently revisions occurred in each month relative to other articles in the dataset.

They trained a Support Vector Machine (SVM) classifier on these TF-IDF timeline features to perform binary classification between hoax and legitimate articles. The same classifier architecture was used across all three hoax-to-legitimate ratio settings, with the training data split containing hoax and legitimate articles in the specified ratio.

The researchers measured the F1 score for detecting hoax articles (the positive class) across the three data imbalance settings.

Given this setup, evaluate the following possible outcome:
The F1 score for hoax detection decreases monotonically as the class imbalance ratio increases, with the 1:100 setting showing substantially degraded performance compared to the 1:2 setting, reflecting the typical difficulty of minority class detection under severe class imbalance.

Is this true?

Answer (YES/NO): NO